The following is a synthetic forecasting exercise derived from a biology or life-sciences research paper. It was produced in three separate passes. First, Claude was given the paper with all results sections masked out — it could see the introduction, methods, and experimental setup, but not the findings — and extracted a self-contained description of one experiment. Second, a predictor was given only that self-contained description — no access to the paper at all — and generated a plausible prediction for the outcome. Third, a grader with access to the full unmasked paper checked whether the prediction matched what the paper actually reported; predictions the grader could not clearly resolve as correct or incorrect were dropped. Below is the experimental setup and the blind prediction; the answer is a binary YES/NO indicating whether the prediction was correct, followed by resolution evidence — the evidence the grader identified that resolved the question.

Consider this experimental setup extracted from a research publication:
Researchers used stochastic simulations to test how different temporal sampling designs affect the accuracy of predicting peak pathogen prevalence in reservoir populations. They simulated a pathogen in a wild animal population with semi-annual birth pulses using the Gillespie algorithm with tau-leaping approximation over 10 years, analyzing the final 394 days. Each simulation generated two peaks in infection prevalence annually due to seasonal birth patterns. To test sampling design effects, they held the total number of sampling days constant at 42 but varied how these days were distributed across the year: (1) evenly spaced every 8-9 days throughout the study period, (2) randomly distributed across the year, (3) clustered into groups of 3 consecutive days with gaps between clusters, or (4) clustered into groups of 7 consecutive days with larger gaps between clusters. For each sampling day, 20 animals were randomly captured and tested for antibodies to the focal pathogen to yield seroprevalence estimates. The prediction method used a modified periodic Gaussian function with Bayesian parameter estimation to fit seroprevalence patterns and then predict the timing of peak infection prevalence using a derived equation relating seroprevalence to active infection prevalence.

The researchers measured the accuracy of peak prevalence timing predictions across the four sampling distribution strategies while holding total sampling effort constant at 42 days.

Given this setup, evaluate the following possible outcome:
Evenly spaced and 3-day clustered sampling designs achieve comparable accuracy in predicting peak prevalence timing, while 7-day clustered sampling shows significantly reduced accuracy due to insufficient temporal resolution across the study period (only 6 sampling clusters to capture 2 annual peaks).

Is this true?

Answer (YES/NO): NO